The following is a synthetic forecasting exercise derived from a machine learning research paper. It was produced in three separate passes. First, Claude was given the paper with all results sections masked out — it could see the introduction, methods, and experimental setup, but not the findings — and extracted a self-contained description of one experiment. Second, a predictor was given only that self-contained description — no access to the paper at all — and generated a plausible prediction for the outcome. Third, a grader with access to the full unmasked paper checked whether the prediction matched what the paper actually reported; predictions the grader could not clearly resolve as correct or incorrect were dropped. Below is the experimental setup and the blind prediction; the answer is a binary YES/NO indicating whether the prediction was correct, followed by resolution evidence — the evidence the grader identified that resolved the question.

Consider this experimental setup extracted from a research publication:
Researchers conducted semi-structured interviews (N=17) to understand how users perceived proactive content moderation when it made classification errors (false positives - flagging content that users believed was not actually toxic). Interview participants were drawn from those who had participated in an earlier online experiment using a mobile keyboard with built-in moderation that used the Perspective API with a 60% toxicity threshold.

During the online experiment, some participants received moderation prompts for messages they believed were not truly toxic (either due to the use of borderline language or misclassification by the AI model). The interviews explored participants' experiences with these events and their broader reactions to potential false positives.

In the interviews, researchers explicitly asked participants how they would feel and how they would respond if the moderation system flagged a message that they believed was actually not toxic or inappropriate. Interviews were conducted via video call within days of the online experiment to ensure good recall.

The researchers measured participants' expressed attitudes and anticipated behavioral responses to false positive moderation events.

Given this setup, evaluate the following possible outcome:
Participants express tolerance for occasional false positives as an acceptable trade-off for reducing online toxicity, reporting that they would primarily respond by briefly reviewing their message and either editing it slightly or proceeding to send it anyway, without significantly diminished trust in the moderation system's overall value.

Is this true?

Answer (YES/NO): YES